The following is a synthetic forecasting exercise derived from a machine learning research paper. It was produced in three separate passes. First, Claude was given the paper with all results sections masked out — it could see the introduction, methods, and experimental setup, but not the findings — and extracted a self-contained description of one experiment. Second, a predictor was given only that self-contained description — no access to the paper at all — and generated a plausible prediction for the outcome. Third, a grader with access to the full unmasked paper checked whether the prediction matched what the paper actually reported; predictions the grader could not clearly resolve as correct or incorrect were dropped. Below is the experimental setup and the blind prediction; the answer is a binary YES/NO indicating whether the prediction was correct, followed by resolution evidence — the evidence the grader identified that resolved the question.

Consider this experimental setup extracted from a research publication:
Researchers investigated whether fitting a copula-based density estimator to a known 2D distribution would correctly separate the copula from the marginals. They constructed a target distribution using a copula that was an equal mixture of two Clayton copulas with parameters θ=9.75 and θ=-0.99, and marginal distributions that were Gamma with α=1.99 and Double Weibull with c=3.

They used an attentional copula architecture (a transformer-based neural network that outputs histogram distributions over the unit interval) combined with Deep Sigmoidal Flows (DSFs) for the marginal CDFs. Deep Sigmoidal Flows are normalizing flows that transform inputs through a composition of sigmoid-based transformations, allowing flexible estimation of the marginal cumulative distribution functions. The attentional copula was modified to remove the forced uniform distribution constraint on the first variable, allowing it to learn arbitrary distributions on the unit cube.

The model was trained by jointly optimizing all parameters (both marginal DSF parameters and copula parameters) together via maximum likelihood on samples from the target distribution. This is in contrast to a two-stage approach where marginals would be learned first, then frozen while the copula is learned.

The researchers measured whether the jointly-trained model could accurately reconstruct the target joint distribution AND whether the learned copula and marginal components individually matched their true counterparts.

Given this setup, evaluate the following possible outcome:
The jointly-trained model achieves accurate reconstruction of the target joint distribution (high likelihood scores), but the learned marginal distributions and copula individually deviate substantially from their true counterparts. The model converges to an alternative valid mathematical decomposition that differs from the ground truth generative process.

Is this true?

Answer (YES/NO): YES